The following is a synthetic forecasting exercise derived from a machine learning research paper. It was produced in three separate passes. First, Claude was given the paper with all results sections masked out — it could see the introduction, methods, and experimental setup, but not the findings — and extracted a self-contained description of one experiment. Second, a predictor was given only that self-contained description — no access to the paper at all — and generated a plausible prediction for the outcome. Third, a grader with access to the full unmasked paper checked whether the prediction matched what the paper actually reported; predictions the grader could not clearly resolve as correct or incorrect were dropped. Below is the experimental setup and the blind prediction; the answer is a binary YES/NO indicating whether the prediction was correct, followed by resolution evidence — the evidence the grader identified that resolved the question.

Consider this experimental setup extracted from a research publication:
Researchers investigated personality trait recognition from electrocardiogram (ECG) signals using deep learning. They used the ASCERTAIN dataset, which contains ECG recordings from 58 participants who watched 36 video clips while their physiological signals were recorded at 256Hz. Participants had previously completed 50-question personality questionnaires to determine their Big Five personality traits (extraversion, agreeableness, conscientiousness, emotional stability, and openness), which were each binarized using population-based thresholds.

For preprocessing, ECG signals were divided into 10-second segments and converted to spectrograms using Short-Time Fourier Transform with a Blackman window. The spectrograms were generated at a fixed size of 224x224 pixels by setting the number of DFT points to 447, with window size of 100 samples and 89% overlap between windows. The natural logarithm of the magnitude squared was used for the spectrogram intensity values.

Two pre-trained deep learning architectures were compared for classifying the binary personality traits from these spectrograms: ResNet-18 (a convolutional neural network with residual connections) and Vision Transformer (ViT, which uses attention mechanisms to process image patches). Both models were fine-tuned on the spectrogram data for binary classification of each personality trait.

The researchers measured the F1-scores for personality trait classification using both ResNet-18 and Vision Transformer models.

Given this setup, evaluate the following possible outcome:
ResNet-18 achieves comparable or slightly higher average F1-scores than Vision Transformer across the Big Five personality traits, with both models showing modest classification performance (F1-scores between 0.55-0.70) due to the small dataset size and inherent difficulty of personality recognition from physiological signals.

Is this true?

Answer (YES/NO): NO